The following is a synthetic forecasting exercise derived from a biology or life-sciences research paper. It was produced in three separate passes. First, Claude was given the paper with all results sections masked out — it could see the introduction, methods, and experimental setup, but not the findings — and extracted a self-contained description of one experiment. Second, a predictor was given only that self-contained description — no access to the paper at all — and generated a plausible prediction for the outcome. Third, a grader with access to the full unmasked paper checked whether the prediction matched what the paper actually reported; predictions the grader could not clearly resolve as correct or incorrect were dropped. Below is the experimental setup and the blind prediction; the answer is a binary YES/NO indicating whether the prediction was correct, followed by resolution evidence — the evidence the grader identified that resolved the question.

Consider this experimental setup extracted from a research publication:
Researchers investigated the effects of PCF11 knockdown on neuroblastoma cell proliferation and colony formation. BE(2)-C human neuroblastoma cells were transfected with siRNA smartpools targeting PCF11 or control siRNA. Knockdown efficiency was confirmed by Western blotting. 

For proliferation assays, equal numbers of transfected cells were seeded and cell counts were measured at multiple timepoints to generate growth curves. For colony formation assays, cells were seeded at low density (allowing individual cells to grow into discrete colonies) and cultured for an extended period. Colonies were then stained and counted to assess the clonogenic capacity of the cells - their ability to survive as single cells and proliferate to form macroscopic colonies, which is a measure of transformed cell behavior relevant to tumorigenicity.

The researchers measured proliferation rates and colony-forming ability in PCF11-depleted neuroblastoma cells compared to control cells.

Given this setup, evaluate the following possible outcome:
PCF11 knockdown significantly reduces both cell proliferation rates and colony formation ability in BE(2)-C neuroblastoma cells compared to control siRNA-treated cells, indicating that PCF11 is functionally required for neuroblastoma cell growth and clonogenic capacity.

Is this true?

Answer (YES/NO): YES